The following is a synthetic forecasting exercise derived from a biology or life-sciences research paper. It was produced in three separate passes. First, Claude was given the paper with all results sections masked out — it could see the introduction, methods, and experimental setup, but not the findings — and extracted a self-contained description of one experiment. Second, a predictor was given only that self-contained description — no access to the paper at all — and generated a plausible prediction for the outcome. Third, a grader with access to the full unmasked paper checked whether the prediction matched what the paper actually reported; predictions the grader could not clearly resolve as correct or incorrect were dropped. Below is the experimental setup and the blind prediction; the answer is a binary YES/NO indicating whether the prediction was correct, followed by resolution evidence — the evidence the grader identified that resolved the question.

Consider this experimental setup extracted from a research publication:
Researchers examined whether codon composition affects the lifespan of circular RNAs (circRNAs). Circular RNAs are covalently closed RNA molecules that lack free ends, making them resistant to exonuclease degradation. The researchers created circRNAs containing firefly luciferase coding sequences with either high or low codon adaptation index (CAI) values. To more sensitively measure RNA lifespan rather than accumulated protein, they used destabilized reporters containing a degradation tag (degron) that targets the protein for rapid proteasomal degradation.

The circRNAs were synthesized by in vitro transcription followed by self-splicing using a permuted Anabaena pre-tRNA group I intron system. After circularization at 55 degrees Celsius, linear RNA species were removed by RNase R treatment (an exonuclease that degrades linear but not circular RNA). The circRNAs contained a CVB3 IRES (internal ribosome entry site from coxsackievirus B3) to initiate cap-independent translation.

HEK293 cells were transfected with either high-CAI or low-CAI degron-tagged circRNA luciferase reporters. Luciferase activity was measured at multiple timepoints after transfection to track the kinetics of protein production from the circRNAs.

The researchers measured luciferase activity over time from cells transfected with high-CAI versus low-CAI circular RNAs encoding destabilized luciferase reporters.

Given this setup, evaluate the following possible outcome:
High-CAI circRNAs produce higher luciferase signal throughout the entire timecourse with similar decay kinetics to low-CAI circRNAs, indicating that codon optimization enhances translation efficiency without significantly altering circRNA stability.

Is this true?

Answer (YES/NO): NO